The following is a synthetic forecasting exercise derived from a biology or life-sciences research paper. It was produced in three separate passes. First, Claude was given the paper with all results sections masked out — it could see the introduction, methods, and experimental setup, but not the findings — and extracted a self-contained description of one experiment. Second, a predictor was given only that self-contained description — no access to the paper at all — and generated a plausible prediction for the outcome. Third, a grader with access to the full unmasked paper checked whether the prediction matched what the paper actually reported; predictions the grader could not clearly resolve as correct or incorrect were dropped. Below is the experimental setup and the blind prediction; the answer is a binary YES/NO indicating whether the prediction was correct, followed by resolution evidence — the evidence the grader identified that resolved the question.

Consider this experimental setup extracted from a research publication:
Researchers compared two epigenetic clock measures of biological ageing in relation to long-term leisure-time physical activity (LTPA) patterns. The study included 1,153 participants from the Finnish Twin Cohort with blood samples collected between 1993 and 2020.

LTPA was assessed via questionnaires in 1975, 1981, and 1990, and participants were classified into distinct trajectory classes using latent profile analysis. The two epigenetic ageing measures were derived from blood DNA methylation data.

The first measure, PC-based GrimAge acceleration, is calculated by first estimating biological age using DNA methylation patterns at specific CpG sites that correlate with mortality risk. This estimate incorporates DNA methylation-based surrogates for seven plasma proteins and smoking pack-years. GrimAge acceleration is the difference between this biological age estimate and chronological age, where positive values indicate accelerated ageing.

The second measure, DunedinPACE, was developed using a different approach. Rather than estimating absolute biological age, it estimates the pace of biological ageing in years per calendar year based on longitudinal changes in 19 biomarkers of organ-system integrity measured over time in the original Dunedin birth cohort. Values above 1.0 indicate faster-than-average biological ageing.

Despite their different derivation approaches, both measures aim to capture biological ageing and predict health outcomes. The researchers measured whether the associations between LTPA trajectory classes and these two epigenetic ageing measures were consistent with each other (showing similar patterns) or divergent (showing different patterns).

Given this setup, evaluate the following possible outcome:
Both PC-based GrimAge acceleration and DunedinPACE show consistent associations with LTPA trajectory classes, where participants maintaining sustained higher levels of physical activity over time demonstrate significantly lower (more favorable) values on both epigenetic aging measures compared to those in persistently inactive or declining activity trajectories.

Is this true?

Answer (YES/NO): NO